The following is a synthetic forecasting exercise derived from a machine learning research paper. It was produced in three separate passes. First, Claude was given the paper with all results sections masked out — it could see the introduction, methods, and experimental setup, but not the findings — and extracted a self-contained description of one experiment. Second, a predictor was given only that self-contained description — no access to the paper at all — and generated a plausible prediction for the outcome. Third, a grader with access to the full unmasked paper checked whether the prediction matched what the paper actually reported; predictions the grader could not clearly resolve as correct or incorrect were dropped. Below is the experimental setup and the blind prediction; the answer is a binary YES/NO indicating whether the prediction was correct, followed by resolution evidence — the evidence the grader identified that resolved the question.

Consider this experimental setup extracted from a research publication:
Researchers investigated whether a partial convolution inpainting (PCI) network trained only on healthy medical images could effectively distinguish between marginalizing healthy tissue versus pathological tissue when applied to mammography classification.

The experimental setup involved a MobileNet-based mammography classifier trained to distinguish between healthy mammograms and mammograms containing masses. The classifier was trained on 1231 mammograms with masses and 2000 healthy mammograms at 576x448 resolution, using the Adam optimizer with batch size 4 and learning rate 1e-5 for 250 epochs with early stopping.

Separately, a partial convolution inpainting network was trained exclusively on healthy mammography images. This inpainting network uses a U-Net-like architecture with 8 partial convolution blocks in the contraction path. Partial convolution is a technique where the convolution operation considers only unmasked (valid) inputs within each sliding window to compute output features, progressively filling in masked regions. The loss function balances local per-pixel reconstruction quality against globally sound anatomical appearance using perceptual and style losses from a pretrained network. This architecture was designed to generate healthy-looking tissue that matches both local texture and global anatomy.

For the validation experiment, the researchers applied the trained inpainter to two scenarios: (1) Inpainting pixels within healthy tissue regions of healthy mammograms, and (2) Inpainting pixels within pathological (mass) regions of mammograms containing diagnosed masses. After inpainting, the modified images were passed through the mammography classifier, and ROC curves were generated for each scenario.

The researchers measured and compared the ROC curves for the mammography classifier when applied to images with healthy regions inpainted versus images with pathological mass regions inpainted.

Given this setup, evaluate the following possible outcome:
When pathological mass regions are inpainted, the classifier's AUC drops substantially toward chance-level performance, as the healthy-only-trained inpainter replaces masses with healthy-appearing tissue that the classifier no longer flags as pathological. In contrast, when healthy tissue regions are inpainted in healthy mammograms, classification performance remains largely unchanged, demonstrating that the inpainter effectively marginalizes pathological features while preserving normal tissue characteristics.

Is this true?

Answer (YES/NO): NO